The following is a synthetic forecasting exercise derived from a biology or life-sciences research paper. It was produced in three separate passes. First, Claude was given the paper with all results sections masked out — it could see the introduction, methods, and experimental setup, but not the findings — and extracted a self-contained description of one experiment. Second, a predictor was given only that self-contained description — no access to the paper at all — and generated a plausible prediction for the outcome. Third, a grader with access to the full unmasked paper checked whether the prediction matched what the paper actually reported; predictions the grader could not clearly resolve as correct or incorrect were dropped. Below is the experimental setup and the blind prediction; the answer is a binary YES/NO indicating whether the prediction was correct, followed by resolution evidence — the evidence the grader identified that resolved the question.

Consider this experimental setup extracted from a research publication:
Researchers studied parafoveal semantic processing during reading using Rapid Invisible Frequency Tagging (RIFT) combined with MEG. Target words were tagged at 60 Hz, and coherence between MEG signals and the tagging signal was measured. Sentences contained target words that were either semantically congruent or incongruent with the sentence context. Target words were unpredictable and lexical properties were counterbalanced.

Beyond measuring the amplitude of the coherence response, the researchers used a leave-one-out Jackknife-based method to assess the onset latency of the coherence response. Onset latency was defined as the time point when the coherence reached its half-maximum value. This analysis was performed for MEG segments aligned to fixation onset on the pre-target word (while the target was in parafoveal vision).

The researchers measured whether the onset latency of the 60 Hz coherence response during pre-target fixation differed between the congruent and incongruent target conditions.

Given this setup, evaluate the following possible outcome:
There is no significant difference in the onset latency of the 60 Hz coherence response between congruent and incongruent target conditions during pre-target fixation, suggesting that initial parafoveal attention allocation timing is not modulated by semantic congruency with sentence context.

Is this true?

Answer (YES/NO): NO